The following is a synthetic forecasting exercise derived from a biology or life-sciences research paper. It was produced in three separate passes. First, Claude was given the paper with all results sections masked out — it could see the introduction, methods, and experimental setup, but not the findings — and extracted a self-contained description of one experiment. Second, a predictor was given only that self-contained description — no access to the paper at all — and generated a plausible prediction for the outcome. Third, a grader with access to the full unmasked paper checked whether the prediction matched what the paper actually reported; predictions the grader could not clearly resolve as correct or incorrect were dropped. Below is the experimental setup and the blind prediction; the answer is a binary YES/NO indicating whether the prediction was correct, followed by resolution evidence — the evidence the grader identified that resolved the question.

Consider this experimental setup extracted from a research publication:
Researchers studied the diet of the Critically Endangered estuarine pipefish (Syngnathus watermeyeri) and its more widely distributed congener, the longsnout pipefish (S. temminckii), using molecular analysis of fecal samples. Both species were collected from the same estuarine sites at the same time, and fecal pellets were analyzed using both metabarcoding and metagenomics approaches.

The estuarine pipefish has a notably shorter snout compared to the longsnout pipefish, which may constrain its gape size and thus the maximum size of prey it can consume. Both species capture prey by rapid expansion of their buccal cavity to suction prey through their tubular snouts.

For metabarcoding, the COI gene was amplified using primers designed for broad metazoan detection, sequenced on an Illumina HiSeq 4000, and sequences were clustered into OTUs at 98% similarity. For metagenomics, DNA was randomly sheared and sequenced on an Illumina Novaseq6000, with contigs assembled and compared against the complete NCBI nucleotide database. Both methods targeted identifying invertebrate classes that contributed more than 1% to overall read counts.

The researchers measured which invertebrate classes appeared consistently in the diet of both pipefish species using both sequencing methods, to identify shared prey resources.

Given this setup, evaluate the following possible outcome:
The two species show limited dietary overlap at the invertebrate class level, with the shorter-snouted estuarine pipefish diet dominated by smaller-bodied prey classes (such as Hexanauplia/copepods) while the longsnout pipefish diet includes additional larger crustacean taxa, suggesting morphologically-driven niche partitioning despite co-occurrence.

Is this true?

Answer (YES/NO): YES